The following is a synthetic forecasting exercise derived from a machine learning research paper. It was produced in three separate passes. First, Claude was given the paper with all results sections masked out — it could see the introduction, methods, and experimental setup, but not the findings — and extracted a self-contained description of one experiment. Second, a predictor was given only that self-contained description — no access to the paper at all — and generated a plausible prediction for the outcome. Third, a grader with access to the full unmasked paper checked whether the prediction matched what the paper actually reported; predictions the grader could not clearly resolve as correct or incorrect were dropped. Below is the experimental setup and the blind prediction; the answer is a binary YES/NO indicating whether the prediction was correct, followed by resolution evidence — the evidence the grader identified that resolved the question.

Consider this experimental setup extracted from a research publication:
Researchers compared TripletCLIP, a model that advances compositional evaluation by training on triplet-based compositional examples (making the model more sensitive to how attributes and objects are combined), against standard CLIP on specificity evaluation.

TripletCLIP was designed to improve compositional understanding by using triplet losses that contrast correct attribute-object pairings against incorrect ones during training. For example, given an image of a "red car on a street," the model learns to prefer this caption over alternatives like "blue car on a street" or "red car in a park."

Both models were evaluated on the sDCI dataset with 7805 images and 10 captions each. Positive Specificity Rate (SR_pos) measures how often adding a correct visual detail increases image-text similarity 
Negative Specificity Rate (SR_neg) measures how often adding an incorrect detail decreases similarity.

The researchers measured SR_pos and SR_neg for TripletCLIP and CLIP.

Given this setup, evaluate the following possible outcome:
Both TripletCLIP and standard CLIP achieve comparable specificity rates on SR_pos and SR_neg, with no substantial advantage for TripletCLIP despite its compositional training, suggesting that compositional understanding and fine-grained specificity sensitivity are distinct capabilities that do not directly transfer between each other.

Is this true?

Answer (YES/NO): NO